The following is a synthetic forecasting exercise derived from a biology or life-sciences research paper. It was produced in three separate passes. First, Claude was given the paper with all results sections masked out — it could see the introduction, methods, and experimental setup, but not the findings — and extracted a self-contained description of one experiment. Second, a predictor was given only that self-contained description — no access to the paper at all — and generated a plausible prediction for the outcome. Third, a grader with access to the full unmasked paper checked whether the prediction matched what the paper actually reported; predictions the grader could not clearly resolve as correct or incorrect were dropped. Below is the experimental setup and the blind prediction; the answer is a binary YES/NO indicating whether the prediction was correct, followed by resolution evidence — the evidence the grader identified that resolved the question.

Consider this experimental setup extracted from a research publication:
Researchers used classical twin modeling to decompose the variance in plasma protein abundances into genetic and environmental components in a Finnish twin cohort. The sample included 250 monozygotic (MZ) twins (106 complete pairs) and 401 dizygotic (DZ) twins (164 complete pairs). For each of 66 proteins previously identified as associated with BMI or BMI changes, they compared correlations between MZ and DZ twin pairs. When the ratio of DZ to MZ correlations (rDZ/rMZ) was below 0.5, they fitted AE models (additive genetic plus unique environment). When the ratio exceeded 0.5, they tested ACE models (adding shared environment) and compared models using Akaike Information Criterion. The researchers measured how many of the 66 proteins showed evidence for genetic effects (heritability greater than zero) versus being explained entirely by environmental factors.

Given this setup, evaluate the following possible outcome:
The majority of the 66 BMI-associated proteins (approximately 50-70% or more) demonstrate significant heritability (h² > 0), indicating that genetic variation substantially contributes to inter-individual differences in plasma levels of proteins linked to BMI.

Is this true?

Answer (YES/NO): YES